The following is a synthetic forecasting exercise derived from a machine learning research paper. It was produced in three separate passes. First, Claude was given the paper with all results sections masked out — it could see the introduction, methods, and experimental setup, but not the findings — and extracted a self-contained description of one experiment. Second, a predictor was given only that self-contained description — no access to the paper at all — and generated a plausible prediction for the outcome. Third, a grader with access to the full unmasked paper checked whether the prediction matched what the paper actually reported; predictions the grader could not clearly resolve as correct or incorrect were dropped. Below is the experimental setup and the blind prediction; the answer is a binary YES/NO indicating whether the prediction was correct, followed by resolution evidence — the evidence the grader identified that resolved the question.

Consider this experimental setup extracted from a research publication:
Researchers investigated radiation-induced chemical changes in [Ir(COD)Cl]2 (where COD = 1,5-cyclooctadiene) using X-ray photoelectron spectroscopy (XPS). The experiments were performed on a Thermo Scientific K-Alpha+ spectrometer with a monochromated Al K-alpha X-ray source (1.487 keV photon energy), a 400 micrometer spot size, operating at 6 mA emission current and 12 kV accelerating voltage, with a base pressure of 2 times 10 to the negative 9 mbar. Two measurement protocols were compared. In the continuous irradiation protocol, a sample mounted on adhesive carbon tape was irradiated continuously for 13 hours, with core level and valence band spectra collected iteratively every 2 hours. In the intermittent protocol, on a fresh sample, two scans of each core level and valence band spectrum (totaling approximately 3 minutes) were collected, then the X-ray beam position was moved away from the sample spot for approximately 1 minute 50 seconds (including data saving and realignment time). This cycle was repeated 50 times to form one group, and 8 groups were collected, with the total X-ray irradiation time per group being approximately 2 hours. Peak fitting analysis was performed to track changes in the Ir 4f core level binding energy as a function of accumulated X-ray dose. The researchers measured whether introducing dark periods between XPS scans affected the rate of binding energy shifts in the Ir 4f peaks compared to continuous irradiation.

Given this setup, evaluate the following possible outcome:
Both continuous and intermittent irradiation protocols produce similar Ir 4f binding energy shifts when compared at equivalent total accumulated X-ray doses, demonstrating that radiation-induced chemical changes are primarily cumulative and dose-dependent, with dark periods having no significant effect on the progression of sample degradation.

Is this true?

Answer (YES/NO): YES